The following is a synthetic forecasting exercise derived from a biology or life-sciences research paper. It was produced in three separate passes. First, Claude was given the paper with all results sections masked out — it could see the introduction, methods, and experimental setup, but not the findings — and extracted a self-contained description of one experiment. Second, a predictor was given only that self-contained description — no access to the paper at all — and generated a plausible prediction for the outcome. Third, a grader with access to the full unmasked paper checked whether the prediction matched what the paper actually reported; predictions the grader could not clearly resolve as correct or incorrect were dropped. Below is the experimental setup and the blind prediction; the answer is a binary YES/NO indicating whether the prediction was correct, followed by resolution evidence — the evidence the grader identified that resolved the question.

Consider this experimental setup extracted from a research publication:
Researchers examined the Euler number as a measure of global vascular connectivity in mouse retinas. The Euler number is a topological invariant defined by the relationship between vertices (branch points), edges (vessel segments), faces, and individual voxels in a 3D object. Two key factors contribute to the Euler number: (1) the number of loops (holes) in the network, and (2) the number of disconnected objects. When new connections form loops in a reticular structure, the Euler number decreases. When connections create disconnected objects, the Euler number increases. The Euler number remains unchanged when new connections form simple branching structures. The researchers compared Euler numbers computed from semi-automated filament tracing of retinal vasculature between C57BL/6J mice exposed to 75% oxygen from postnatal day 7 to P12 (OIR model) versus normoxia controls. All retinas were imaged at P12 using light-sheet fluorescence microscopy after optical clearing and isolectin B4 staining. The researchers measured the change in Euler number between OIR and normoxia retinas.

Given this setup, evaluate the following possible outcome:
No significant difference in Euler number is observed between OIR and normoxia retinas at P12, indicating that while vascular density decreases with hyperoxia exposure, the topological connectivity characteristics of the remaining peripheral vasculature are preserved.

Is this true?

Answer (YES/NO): NO